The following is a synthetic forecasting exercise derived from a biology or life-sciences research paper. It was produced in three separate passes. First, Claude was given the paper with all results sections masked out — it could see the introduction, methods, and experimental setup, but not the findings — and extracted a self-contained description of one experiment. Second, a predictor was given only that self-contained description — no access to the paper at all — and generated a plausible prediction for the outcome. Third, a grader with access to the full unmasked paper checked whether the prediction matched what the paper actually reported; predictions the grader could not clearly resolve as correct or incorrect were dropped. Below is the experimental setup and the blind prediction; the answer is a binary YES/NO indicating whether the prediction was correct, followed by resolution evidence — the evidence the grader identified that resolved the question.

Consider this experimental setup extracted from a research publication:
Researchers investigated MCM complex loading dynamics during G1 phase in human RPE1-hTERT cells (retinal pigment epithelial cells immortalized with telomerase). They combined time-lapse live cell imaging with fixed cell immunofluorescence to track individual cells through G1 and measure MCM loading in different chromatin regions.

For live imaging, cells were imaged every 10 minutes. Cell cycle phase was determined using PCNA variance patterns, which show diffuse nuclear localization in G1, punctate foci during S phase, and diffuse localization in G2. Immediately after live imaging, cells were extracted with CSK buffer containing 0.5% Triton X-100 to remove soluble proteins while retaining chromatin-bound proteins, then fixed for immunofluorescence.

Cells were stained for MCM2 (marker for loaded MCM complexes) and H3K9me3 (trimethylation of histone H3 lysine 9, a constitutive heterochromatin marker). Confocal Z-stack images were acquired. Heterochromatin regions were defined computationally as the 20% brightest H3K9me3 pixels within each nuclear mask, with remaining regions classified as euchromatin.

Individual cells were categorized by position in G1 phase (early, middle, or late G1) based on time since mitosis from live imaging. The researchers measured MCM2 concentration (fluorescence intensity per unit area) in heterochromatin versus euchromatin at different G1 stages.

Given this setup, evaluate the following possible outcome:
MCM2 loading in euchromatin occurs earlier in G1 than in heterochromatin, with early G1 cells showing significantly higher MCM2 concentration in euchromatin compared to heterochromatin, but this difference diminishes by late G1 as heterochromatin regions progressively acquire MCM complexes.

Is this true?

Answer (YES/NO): YES